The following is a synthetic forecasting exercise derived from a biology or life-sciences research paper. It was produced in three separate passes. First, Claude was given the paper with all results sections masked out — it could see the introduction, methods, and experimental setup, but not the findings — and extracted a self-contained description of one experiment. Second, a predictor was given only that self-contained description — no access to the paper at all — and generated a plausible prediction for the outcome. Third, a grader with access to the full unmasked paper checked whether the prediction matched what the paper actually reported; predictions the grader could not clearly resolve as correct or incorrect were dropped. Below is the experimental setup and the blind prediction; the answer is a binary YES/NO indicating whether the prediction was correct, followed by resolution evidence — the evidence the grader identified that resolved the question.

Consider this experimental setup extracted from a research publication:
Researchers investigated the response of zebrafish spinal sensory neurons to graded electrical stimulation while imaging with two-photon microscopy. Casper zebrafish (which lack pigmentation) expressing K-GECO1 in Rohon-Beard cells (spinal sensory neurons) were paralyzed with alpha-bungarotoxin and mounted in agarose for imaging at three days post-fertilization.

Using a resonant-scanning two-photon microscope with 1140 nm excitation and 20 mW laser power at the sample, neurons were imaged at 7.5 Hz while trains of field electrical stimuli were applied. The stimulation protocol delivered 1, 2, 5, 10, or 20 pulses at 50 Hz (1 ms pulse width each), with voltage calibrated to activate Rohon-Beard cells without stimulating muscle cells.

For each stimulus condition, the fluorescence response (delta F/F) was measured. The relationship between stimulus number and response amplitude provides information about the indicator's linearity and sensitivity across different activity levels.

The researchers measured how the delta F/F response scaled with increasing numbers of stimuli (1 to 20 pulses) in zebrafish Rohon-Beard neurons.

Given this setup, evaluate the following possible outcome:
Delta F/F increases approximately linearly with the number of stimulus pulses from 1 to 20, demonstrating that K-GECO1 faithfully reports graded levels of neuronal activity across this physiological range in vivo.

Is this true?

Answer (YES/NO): NO